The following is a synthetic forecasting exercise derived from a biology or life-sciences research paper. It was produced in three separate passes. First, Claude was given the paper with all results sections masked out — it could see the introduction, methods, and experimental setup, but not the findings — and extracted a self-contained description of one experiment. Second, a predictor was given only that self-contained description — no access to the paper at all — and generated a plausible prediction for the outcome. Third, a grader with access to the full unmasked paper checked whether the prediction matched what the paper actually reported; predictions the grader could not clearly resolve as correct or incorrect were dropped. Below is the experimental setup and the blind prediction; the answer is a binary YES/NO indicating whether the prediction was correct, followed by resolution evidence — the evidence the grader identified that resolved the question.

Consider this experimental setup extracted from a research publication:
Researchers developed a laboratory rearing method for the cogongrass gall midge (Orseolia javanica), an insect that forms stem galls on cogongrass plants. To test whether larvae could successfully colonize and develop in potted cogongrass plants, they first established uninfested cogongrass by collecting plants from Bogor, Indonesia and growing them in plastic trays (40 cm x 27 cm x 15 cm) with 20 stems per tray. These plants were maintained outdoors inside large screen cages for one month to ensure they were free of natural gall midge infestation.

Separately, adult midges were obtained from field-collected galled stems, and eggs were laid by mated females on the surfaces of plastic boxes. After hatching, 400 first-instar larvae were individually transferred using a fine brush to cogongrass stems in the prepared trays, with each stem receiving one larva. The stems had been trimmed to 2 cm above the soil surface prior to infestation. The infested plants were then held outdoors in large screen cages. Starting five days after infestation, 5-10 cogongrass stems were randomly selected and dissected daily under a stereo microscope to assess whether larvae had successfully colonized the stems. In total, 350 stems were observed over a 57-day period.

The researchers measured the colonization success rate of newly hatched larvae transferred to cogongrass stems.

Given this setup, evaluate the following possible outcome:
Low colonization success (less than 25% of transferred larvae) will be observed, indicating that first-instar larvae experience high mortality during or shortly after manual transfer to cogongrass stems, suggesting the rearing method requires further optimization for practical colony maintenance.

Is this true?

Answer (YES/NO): NO